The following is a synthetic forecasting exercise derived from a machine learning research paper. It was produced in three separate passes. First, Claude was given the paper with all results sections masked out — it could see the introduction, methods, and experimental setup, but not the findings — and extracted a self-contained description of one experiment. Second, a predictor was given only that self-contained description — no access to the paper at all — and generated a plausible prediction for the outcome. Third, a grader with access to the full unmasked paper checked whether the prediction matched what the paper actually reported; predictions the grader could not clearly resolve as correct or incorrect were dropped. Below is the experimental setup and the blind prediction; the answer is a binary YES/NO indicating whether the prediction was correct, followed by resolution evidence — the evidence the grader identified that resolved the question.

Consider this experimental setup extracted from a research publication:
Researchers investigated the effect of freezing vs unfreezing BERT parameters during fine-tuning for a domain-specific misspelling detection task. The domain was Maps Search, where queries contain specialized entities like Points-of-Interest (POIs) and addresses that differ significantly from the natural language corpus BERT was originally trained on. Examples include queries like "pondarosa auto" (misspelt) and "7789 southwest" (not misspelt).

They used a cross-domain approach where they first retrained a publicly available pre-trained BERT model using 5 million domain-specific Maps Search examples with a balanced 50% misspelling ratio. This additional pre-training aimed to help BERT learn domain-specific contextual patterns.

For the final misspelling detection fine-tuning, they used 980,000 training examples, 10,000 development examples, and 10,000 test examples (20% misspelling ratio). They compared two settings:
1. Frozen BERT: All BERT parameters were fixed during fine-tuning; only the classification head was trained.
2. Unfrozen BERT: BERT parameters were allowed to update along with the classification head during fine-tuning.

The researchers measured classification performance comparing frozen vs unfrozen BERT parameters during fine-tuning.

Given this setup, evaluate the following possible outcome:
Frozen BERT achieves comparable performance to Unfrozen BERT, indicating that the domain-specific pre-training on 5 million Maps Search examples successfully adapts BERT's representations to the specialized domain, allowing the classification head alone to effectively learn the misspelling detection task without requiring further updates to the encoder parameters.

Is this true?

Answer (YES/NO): NO